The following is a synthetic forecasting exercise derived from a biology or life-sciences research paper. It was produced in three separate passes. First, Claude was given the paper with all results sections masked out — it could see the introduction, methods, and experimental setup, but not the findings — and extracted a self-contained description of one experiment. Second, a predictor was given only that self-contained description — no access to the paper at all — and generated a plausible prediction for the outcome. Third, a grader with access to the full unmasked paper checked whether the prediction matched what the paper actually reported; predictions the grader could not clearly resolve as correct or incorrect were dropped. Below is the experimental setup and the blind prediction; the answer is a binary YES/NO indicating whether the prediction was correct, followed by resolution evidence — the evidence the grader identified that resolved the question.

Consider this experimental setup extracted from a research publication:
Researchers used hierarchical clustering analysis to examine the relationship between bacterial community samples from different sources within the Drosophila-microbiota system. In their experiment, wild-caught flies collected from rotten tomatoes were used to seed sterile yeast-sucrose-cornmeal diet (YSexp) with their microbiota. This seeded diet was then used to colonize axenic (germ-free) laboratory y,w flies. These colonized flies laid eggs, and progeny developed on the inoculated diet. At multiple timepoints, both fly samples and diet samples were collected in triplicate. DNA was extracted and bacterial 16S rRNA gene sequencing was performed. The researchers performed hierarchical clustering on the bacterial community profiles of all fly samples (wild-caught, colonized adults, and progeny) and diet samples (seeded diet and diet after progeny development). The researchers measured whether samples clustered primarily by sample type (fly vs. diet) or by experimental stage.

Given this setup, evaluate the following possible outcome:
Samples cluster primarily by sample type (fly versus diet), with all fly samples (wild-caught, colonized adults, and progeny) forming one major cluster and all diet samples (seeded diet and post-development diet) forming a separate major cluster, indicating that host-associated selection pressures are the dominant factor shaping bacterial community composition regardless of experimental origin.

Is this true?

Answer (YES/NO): NO